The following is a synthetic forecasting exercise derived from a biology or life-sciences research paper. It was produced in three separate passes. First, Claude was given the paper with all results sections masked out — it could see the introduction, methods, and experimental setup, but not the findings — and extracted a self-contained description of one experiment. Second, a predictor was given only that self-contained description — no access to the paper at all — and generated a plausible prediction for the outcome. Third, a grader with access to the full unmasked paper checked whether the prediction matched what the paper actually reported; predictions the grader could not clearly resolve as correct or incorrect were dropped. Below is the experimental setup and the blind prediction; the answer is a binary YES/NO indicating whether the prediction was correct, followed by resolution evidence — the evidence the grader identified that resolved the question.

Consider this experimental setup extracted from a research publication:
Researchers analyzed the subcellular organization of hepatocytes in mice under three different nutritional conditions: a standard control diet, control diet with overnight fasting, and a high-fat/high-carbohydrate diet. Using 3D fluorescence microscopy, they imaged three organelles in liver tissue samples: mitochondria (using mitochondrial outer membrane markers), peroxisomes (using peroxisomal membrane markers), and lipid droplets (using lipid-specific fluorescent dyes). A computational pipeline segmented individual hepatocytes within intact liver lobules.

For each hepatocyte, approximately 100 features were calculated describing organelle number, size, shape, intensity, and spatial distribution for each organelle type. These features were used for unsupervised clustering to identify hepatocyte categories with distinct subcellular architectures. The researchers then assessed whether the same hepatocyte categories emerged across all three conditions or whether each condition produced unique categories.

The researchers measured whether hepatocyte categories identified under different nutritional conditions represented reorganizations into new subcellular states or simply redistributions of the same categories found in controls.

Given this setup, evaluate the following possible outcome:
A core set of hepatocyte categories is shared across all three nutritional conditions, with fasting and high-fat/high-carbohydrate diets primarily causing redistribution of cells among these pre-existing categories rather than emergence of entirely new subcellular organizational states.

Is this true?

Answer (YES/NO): NO